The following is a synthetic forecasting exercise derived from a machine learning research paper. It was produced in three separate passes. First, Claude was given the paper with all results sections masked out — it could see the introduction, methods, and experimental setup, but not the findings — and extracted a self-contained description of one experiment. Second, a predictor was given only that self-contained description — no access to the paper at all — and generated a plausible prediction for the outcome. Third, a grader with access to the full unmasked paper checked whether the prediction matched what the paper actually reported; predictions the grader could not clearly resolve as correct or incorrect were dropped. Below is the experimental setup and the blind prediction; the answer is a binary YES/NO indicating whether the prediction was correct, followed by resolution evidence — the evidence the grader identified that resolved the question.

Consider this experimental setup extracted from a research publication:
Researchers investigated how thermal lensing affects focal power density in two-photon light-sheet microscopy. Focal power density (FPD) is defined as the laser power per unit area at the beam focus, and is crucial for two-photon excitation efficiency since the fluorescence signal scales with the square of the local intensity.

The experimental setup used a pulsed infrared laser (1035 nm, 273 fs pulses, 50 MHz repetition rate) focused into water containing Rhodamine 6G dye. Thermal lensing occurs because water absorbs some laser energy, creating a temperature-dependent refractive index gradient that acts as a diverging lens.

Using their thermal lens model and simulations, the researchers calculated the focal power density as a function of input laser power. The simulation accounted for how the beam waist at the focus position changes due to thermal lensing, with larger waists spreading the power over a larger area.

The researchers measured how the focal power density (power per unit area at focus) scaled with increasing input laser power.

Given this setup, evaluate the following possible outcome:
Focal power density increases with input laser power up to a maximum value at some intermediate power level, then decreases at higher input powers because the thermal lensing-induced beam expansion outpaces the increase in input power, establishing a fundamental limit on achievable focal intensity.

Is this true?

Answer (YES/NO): YES